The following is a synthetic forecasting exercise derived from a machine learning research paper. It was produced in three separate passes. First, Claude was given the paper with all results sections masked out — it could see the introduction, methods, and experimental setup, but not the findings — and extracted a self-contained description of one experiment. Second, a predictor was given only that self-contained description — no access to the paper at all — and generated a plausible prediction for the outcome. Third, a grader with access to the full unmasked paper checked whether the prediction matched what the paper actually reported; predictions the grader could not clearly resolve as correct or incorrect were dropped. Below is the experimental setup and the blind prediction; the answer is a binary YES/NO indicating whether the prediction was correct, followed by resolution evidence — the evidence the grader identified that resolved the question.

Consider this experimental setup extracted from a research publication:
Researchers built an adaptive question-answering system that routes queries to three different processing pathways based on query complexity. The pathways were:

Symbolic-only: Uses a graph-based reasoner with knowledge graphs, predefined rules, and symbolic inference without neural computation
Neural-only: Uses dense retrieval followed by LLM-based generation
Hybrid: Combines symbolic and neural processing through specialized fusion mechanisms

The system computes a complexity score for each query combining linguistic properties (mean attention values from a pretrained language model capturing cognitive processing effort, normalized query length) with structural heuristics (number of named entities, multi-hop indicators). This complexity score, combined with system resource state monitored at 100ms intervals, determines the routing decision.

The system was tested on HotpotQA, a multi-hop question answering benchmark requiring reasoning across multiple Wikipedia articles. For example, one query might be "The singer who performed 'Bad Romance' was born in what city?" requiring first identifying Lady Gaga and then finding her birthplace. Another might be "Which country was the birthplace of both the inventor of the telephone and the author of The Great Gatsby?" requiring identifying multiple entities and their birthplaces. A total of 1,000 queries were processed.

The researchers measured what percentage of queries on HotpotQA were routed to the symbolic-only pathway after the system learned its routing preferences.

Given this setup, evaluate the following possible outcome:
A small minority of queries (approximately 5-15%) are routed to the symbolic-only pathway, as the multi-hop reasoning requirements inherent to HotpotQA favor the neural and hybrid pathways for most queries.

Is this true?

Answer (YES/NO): NO